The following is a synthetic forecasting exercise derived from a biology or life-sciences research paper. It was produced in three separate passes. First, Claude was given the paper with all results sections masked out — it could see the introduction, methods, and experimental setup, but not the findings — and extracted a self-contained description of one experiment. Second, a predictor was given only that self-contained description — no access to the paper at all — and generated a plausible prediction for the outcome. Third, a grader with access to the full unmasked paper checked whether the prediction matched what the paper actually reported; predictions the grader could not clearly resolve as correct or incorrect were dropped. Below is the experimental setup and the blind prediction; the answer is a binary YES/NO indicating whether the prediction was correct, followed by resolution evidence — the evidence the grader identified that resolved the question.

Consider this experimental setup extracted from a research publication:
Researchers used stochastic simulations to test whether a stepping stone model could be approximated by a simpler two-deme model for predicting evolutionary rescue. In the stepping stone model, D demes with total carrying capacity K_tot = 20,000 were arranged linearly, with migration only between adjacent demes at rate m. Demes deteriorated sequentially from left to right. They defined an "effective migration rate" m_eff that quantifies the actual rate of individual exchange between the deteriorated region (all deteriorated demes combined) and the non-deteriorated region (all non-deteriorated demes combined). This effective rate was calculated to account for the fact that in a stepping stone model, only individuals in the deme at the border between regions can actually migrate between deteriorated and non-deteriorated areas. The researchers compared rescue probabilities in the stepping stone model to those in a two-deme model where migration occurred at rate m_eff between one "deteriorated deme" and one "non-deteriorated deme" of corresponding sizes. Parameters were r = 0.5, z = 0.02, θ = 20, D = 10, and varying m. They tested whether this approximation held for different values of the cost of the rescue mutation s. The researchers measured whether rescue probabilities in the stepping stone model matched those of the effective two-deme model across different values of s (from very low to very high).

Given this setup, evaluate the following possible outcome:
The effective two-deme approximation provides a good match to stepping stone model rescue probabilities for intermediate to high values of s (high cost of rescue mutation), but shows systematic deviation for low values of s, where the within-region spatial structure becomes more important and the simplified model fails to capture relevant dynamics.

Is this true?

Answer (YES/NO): NO